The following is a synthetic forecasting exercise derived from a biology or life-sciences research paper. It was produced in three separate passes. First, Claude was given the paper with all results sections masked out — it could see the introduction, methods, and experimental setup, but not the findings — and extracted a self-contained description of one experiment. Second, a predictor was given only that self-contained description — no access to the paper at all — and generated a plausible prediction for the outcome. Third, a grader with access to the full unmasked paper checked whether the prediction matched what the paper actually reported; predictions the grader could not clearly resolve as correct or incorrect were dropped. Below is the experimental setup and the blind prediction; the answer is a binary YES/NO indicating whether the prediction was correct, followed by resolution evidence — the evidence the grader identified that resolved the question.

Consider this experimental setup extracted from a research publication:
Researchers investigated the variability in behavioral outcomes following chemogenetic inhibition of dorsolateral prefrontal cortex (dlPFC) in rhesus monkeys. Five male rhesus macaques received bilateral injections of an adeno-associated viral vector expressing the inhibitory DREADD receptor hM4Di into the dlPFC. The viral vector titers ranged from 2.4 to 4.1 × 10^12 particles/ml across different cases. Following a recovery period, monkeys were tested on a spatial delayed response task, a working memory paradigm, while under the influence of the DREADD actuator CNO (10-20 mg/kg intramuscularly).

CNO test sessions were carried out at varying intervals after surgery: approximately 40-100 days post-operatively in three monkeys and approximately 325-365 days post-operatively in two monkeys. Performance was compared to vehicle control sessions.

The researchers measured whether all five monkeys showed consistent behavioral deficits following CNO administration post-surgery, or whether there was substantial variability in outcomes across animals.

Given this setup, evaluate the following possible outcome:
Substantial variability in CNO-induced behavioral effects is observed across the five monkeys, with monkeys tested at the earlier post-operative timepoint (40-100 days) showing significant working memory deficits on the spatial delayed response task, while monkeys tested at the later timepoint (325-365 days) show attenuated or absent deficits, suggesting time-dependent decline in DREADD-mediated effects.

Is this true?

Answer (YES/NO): NO